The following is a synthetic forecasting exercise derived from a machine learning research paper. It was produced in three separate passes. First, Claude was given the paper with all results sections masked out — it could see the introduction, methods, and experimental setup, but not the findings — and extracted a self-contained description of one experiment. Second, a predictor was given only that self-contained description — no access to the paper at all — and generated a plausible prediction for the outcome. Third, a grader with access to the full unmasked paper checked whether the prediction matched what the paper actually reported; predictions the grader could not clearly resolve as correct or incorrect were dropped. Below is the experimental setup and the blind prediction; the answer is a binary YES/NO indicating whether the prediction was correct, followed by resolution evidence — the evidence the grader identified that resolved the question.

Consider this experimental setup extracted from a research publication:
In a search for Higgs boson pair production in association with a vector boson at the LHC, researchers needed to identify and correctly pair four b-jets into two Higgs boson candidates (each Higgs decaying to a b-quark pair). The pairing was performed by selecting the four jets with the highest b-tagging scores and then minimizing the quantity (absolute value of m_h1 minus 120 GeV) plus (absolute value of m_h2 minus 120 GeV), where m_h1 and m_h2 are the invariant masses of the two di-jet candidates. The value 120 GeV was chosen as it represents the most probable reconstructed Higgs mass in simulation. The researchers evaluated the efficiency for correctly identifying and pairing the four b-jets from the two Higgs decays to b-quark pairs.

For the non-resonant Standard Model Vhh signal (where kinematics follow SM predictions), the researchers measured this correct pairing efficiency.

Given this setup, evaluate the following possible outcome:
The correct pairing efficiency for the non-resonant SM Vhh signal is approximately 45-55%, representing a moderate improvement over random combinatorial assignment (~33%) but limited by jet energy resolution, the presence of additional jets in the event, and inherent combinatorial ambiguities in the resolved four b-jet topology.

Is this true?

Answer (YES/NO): NO